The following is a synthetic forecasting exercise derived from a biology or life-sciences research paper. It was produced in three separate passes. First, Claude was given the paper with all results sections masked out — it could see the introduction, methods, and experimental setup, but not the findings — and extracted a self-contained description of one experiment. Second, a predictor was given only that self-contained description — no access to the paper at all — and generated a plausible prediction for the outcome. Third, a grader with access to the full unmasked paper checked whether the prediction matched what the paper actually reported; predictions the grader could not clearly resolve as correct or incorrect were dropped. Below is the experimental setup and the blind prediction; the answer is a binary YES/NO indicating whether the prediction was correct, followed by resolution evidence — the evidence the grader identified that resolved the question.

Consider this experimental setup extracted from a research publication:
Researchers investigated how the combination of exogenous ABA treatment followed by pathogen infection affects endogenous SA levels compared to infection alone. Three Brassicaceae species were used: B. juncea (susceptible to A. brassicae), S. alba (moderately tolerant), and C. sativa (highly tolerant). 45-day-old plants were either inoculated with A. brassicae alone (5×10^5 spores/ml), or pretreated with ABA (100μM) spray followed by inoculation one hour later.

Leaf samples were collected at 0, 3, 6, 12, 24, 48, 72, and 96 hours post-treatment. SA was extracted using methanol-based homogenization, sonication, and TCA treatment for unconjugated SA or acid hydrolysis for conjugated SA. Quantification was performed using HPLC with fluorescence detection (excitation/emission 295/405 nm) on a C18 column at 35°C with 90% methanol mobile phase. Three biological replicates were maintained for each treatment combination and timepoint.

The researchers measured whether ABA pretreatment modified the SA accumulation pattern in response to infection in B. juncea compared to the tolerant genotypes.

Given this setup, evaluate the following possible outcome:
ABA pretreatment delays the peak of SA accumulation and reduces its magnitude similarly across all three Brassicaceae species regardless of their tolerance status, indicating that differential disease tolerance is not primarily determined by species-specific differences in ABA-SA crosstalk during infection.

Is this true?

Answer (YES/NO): NO